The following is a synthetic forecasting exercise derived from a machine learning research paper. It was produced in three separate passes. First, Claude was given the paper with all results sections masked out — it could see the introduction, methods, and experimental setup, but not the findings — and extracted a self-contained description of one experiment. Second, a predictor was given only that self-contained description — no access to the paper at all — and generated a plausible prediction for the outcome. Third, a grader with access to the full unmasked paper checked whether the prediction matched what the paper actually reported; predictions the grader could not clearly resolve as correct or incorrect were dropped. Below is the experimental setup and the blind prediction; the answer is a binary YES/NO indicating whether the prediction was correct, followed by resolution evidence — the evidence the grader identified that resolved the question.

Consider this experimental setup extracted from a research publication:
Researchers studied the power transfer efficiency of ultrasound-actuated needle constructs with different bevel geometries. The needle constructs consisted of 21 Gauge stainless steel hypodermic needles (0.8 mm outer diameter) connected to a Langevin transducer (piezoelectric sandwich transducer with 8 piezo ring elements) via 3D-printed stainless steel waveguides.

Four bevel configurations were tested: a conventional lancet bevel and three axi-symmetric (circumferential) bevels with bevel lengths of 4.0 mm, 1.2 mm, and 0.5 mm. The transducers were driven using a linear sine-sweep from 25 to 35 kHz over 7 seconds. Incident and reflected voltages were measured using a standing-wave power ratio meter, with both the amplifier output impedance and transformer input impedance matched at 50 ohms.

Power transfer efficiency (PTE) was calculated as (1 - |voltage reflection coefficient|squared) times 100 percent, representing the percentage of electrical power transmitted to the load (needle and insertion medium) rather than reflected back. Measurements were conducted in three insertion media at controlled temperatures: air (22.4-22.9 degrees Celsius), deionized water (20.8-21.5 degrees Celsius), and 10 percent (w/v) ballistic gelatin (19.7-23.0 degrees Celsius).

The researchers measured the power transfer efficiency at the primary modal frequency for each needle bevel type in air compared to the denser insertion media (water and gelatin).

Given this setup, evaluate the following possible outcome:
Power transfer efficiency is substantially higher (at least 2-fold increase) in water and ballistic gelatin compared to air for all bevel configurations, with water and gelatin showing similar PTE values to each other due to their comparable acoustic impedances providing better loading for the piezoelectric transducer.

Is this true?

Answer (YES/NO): NO